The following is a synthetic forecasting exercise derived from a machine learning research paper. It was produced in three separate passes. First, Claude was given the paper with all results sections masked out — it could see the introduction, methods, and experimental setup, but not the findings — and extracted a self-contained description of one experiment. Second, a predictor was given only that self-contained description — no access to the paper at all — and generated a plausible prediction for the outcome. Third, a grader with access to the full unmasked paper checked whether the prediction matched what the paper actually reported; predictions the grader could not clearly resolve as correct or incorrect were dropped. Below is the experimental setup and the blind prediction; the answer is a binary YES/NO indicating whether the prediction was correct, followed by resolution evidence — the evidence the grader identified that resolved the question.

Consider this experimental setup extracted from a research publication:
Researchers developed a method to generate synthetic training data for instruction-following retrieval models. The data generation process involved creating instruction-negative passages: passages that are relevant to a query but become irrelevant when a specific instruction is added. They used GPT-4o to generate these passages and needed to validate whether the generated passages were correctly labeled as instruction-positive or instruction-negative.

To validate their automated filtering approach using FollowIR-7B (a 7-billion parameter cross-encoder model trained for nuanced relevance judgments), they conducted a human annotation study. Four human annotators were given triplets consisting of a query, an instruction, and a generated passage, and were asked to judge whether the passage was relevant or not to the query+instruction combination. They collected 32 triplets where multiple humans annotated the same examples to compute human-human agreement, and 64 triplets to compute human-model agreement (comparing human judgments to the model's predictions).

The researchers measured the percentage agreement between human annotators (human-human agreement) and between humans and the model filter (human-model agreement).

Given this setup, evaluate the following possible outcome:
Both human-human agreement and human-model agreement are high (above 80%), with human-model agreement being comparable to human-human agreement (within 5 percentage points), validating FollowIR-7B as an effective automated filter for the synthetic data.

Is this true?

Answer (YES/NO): NO